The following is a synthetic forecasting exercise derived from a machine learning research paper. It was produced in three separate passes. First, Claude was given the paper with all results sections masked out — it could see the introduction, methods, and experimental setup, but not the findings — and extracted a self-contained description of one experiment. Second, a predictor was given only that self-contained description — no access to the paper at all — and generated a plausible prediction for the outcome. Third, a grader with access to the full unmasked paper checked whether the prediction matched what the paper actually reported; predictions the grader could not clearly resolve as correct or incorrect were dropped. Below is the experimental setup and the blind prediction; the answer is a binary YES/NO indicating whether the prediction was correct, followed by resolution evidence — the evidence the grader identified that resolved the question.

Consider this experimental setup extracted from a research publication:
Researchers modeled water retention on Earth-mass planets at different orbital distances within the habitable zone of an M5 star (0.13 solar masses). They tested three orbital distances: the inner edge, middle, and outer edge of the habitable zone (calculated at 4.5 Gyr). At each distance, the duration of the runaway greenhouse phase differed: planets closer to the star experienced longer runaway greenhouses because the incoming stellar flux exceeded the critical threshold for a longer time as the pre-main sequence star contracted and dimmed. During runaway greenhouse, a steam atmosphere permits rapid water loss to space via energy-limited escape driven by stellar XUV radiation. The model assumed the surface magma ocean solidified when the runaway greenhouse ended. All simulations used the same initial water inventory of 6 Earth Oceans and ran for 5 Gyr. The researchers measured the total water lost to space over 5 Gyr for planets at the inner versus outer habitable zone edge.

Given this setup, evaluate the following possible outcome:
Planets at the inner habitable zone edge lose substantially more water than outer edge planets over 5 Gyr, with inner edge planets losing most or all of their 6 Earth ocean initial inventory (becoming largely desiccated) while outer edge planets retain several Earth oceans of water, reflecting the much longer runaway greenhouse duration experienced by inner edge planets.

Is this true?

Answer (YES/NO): NO